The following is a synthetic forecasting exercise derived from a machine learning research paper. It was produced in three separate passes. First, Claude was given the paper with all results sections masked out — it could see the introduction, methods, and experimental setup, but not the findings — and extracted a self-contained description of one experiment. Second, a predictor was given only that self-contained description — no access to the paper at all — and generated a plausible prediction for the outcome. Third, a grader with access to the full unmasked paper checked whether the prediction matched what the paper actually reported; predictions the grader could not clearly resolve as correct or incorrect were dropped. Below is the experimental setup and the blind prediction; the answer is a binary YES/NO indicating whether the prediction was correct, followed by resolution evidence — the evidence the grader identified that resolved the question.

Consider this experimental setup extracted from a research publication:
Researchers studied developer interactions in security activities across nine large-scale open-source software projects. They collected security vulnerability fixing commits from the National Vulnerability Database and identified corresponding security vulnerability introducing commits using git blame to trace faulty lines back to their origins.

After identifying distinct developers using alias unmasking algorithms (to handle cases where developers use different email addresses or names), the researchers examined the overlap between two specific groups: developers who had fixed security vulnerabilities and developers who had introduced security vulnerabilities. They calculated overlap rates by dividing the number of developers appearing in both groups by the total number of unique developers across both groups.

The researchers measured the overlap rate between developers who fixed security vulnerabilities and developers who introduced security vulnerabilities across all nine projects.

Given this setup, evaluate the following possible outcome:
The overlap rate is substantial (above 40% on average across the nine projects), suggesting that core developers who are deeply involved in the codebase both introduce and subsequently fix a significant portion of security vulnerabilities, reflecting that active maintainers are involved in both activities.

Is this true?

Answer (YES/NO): YES